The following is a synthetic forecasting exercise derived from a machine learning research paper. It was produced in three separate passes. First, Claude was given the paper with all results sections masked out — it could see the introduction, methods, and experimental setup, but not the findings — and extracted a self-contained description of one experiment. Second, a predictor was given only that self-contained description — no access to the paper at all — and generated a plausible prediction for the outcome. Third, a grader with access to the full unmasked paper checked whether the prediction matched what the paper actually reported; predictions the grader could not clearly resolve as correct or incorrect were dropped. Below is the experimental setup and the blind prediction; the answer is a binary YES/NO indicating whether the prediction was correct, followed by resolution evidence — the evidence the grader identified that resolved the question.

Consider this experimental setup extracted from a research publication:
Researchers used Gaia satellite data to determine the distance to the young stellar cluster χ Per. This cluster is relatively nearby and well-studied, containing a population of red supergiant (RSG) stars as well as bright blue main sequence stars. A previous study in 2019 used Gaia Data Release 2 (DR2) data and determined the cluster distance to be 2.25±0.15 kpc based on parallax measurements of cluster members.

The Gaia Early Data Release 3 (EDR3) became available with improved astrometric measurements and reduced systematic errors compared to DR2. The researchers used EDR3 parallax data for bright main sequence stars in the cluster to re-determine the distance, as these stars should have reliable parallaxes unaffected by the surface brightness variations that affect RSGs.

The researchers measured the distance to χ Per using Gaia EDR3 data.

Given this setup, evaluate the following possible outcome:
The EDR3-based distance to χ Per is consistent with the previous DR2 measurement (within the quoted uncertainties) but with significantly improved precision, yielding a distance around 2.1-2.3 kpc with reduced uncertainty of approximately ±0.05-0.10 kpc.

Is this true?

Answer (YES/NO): NO